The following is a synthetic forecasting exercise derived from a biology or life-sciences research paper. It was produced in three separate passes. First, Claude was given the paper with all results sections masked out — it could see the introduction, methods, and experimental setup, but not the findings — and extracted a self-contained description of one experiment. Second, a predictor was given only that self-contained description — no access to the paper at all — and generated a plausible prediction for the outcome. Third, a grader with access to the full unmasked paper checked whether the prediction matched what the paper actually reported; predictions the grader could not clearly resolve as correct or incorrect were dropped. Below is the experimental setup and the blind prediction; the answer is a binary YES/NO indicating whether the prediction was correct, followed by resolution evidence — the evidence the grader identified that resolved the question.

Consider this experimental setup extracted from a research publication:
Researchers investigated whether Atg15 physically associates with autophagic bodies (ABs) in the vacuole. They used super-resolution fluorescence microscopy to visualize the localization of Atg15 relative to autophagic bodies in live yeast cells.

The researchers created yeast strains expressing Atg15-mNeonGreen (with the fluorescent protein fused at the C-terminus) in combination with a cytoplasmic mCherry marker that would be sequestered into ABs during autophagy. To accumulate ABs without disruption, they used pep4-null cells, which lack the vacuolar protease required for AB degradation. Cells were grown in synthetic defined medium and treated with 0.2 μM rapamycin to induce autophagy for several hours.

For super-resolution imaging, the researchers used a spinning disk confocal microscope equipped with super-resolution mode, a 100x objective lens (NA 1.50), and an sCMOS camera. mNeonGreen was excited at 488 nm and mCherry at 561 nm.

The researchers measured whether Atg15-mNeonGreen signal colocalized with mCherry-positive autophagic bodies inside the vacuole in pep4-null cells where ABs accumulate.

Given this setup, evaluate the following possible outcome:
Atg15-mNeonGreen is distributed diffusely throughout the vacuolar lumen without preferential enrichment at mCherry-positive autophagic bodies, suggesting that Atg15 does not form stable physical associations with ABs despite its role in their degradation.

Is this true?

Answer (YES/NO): NO